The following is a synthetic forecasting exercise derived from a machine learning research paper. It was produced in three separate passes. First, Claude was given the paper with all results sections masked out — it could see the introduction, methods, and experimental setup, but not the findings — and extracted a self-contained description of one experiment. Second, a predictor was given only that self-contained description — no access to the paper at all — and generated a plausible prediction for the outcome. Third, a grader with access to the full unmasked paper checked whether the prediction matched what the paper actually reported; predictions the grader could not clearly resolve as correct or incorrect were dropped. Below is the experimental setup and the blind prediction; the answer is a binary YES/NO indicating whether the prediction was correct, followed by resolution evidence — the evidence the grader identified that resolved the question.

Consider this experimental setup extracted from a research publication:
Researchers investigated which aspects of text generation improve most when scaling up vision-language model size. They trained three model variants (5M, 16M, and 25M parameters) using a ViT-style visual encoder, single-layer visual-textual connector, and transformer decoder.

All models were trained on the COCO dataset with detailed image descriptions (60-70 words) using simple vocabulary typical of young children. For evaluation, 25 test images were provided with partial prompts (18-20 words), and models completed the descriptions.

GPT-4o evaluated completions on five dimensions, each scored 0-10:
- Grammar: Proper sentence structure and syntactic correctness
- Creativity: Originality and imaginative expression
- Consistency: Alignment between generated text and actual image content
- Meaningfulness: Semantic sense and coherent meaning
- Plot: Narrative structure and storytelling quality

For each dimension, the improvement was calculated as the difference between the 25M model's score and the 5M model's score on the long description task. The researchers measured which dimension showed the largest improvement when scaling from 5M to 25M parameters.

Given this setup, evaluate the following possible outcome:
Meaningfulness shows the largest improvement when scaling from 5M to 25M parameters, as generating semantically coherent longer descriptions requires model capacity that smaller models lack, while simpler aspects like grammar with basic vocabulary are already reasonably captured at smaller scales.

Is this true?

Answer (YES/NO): NO